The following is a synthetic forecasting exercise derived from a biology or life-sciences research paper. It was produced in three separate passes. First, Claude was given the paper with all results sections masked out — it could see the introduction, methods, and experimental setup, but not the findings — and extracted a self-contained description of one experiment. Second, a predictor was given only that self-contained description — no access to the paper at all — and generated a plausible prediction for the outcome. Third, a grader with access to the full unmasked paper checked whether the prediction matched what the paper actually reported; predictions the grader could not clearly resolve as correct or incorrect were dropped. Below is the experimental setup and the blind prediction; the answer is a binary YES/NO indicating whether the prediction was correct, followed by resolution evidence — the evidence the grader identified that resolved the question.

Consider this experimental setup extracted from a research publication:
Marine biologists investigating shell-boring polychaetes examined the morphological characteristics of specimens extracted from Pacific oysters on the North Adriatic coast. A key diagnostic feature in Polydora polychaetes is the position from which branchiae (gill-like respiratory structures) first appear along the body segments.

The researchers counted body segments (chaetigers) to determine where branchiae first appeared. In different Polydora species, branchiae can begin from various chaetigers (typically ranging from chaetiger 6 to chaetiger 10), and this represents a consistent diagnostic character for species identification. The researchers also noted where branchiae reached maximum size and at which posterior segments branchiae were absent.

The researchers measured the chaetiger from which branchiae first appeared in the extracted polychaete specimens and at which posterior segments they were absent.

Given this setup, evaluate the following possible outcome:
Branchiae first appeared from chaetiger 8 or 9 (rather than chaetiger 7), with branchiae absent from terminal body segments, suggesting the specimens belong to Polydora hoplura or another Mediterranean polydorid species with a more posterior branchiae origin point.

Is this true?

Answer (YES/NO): NO